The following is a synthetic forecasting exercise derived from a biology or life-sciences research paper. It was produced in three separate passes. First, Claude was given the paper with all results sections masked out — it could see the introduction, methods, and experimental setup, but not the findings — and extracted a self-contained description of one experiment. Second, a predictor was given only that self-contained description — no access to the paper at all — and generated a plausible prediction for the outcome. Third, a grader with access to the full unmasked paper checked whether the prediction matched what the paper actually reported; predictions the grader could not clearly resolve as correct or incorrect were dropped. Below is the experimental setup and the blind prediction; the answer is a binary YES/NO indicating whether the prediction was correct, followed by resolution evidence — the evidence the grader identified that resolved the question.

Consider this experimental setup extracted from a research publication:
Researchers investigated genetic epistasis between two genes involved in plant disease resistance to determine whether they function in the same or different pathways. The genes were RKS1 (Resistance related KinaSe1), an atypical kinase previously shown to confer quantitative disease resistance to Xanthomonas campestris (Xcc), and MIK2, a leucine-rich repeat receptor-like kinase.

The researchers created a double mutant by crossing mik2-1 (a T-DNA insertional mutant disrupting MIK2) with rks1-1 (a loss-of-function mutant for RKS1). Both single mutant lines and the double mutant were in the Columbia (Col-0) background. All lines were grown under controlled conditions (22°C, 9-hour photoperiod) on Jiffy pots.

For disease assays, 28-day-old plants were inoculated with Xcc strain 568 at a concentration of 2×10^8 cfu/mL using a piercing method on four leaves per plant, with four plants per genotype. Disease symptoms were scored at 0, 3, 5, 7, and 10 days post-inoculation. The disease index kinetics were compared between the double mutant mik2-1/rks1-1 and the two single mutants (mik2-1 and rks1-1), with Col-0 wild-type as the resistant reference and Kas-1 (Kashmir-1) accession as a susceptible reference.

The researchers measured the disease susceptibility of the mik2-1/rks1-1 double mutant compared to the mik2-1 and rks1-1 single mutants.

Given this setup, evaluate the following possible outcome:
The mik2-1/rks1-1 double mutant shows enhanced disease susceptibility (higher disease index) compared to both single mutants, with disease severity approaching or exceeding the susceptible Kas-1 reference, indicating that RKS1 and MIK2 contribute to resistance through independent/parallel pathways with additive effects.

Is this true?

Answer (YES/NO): NO